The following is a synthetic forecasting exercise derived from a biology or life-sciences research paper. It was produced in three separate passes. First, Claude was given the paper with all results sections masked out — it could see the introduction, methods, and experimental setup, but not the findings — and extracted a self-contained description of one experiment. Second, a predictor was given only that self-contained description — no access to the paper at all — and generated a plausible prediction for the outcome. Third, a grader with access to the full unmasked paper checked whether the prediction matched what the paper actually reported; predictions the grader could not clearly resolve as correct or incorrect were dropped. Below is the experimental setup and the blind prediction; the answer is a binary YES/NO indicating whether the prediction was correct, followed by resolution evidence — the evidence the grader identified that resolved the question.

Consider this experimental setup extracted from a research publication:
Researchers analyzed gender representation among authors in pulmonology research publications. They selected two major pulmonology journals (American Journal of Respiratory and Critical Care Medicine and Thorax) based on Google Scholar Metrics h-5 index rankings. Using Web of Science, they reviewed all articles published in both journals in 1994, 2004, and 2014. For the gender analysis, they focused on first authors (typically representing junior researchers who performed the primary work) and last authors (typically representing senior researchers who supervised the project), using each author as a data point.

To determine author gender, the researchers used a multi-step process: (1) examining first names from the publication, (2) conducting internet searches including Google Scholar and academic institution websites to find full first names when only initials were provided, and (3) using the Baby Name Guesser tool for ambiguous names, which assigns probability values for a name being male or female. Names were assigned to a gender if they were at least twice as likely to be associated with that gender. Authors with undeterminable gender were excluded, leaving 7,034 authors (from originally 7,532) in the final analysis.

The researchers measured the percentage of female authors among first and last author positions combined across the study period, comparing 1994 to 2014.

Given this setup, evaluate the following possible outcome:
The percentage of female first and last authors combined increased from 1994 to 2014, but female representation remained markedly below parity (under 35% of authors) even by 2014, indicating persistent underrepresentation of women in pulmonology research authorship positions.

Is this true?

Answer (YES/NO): YES